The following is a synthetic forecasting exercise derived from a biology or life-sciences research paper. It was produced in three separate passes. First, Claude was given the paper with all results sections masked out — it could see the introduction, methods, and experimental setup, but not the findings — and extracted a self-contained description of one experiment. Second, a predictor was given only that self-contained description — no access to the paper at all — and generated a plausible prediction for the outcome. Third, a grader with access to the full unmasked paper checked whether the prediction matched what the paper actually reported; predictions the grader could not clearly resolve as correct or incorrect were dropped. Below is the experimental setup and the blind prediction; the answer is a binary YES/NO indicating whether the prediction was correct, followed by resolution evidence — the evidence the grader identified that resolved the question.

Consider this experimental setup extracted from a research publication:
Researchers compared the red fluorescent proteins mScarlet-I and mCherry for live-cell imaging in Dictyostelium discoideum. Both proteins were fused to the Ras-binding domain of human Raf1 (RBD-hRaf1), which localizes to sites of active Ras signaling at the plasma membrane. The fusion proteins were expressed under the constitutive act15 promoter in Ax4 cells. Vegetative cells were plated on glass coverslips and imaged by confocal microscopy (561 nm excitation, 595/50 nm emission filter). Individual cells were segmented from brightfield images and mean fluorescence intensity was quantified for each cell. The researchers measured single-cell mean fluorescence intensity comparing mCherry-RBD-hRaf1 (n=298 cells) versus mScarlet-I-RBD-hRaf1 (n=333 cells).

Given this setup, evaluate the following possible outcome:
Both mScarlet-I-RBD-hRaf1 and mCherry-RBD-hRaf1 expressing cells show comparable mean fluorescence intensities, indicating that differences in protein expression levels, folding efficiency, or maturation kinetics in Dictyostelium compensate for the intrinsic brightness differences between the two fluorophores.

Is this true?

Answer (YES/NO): NO